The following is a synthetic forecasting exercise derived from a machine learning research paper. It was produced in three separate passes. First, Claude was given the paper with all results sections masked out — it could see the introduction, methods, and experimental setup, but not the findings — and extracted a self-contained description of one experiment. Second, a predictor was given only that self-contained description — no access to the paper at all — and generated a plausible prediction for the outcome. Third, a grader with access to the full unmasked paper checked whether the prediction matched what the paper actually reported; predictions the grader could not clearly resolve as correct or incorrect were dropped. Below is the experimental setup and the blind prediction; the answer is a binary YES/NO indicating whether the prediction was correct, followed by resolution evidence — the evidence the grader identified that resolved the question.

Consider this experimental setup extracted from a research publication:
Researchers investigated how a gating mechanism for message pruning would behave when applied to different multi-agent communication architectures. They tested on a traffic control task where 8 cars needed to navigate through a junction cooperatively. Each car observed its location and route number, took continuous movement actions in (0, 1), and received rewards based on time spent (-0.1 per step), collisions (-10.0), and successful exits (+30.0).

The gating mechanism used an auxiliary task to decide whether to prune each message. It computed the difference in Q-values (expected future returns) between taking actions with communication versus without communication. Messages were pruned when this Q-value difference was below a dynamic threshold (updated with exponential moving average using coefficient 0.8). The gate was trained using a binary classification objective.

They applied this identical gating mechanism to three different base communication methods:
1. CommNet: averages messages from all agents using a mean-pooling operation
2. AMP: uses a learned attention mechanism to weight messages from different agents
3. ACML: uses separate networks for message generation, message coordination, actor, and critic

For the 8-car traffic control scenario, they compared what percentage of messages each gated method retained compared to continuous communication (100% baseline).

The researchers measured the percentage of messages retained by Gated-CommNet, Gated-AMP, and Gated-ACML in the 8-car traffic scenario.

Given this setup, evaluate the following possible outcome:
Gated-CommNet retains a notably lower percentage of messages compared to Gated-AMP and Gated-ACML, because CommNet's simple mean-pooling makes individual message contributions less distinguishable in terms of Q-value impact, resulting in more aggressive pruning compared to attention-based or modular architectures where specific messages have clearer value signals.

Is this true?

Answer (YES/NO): NO